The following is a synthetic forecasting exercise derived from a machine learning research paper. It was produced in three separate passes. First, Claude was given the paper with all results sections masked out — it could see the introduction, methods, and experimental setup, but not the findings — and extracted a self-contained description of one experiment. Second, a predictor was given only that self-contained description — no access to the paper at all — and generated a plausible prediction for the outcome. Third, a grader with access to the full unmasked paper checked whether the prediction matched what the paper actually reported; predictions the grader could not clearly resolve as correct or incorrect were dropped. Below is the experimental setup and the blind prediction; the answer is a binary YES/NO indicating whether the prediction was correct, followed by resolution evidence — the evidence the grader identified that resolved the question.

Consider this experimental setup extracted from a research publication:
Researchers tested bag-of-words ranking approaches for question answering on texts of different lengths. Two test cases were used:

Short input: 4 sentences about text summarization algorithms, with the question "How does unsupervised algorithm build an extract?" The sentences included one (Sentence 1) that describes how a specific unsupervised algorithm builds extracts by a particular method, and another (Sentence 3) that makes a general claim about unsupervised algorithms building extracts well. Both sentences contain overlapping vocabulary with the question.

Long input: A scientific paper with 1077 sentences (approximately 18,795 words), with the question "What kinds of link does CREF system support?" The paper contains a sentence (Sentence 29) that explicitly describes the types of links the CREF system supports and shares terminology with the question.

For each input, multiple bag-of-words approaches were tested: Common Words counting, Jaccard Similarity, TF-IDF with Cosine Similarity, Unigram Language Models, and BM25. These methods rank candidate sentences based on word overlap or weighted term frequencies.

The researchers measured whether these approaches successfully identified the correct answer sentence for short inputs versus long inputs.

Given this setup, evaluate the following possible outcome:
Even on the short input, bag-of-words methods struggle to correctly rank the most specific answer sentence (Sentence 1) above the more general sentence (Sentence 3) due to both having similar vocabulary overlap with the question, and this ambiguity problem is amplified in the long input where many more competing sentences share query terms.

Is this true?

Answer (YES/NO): NO